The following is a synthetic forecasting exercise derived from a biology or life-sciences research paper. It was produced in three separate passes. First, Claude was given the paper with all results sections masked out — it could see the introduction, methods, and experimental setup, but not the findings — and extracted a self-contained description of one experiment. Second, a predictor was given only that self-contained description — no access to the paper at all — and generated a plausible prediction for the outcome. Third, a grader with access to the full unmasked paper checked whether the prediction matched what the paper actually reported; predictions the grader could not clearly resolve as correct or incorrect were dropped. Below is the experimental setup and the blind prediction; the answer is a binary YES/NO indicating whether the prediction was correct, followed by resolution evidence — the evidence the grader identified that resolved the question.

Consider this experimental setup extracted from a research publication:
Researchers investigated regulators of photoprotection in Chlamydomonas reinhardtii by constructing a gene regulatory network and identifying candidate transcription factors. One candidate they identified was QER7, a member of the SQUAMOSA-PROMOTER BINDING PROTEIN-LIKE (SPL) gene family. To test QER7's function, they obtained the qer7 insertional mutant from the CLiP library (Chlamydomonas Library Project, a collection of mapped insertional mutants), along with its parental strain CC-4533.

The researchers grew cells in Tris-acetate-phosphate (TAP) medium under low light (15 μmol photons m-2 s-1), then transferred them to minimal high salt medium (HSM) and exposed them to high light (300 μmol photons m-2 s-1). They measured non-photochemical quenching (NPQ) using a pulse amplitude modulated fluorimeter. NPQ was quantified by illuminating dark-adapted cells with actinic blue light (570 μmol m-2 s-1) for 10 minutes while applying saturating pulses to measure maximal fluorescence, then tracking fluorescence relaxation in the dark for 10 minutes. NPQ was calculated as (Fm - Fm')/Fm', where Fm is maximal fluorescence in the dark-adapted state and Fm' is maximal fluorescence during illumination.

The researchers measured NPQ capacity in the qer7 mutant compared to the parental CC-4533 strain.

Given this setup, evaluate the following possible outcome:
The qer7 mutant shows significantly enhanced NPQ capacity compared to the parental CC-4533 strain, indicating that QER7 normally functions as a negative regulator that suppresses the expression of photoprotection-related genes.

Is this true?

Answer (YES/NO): YES